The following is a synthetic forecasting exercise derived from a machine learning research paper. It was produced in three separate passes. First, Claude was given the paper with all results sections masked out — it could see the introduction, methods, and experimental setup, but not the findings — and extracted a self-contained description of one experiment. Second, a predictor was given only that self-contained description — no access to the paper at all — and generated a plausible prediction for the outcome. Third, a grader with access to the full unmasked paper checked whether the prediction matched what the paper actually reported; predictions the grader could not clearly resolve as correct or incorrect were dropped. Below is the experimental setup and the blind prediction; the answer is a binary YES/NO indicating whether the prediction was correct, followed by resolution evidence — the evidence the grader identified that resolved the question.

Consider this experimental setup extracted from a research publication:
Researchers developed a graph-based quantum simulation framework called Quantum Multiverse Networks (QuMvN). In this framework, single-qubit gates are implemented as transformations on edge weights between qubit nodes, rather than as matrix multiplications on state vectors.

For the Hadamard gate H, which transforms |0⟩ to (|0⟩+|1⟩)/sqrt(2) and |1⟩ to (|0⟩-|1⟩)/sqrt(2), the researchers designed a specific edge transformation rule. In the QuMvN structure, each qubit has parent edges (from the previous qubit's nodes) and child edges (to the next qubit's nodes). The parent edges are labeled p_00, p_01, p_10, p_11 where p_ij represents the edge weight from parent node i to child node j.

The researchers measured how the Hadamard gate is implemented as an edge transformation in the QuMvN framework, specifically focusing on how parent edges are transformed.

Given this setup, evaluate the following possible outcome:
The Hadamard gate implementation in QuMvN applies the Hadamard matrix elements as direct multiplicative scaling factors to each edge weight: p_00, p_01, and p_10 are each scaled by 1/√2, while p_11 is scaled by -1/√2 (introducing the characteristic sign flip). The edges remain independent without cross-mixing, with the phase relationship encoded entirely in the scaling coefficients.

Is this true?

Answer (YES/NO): NO